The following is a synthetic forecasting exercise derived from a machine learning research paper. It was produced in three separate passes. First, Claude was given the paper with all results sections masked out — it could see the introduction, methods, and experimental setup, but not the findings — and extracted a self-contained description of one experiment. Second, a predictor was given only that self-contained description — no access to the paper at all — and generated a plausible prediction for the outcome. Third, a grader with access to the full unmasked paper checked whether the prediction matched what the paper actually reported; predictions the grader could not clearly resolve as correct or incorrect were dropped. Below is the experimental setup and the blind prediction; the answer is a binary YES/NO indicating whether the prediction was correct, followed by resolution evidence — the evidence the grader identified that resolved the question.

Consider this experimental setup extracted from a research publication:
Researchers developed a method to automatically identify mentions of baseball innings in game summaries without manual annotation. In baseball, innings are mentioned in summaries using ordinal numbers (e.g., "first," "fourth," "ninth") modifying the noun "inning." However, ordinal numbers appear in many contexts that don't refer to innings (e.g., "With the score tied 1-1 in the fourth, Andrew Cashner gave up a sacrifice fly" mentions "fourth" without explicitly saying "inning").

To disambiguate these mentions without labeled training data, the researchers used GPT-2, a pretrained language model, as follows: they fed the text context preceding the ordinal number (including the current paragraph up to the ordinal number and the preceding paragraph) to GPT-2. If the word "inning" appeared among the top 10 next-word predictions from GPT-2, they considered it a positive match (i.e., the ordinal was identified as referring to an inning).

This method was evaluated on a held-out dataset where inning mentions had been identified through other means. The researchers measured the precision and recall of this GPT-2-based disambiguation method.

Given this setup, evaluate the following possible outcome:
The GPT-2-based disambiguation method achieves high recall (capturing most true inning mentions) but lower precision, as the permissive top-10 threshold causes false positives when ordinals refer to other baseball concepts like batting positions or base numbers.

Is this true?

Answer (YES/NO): NO